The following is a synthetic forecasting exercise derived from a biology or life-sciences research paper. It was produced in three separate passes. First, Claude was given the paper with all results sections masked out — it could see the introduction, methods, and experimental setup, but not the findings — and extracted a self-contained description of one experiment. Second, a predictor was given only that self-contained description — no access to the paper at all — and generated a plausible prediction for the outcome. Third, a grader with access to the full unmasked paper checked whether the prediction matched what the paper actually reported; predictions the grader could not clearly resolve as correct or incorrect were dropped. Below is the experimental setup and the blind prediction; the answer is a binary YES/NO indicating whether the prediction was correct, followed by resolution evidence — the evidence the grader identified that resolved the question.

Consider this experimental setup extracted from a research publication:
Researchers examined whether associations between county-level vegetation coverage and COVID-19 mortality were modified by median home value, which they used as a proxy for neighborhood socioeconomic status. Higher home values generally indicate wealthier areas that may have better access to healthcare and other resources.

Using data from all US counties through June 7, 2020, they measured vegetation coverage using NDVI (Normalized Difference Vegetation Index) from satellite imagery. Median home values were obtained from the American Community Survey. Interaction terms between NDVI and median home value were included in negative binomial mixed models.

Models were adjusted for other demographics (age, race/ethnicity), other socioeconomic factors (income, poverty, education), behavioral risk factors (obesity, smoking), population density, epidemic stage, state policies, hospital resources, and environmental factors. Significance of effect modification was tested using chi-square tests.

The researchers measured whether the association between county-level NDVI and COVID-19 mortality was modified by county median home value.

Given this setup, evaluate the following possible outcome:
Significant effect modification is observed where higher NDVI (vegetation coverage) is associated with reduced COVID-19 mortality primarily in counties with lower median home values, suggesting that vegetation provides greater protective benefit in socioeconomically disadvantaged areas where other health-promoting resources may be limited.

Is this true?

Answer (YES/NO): NO